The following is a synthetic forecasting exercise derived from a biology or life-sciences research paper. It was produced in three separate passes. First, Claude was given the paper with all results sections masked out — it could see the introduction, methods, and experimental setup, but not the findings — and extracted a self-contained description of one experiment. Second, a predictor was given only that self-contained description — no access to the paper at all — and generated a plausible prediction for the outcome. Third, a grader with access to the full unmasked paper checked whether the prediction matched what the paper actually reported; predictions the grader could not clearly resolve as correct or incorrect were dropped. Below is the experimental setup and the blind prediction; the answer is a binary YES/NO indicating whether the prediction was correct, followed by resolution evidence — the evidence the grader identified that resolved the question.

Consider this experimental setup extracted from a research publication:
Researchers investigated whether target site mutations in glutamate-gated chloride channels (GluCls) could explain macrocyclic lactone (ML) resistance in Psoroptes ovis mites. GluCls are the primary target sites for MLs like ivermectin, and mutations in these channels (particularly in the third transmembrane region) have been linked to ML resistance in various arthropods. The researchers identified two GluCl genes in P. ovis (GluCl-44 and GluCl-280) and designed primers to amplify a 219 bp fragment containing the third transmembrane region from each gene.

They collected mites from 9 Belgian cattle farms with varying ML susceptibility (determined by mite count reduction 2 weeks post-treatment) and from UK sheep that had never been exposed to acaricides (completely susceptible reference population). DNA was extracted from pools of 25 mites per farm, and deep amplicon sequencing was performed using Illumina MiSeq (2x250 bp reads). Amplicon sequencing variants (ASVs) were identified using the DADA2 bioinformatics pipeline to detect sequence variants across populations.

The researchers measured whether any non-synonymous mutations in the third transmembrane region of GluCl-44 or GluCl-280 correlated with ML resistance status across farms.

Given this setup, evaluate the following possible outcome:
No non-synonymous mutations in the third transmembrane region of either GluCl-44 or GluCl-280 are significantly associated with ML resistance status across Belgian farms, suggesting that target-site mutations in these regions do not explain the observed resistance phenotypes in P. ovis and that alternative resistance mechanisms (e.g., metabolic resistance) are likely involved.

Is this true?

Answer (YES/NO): YES